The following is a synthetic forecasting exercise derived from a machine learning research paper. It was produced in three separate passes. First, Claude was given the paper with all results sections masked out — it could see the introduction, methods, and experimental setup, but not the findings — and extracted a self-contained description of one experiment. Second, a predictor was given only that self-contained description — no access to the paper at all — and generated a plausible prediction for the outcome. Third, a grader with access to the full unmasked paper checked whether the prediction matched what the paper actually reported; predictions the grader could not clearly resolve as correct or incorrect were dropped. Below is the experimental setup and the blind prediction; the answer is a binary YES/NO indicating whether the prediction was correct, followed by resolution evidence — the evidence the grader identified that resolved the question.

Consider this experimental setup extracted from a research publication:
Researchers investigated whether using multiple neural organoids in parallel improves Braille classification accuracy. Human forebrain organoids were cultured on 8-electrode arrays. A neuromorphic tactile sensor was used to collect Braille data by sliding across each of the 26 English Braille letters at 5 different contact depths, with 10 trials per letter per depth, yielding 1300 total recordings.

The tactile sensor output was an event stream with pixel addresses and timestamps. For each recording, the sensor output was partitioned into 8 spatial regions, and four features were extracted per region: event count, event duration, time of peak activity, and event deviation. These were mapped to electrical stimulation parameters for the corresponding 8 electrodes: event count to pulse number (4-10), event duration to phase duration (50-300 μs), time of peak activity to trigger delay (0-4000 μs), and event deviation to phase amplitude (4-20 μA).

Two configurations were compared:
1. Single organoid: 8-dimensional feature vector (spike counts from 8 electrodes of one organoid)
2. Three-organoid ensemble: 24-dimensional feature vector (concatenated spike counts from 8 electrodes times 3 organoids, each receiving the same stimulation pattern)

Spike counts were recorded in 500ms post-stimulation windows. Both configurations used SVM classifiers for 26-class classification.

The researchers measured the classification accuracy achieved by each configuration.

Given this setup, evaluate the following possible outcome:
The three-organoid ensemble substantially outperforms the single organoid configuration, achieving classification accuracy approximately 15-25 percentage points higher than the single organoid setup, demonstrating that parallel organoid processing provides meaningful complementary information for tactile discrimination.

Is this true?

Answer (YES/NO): YES